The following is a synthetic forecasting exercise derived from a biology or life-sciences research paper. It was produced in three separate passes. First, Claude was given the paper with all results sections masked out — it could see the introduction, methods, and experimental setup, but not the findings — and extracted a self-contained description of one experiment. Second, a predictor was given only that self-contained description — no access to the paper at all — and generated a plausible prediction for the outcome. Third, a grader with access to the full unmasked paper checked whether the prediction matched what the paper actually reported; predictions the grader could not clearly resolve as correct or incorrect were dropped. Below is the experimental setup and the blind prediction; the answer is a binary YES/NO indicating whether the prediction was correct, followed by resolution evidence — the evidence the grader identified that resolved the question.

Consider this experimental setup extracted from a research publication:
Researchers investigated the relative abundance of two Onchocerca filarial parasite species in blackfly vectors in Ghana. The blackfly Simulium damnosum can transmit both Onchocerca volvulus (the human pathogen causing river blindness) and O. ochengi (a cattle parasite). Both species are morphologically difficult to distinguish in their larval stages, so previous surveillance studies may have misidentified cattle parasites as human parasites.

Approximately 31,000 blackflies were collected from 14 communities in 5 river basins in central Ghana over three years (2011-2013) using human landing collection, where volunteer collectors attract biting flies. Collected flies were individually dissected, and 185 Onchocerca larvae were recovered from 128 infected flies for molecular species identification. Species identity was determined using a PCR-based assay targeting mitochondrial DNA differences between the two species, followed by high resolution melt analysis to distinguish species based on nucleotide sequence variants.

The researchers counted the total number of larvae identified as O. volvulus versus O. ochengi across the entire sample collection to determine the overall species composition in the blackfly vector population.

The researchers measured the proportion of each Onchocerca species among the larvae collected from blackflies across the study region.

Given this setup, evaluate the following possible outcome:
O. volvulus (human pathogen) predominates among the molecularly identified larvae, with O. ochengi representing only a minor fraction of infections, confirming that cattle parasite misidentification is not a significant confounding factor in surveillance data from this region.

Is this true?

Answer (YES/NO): NO